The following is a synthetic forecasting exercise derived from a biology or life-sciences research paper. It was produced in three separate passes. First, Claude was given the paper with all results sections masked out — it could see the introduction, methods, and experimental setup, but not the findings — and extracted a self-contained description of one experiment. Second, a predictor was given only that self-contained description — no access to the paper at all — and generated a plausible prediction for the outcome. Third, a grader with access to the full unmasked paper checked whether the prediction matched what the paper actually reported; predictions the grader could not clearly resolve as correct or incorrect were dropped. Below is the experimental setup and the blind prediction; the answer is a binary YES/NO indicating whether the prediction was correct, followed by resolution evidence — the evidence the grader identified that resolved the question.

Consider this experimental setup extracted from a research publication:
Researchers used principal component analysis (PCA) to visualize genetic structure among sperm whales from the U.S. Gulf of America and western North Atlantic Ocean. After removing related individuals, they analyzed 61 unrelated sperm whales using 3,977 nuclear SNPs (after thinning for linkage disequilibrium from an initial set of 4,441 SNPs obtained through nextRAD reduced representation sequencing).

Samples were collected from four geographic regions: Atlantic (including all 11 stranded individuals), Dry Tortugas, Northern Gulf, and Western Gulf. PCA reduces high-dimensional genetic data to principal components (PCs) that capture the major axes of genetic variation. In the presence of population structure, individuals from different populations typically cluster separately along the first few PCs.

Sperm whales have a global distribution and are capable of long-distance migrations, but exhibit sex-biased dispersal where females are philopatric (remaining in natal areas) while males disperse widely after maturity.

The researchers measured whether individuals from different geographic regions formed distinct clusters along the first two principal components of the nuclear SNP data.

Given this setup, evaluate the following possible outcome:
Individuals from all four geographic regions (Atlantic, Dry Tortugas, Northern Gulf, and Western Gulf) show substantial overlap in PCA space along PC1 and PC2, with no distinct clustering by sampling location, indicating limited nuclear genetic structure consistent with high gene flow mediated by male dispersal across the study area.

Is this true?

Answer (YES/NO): YES